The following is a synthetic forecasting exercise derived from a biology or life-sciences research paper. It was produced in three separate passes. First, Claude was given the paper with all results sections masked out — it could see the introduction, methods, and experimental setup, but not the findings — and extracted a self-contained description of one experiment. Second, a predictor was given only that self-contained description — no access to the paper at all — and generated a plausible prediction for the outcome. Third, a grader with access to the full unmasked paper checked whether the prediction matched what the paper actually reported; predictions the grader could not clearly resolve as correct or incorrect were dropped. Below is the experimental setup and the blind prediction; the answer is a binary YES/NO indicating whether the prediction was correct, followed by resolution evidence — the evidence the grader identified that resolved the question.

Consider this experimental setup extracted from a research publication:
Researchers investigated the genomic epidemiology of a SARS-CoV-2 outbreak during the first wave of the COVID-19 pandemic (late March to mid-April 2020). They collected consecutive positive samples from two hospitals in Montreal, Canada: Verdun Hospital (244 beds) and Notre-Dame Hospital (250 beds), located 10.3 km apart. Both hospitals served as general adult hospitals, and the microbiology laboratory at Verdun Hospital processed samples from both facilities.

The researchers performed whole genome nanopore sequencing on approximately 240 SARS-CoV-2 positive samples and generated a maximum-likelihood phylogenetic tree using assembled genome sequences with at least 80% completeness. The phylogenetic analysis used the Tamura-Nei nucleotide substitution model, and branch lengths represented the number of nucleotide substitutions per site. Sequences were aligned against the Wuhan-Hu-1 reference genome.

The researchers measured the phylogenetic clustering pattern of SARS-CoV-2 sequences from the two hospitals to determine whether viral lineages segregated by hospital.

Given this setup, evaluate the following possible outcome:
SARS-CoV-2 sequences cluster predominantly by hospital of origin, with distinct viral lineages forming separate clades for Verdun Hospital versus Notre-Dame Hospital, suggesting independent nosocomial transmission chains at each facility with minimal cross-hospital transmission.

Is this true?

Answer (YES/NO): NO